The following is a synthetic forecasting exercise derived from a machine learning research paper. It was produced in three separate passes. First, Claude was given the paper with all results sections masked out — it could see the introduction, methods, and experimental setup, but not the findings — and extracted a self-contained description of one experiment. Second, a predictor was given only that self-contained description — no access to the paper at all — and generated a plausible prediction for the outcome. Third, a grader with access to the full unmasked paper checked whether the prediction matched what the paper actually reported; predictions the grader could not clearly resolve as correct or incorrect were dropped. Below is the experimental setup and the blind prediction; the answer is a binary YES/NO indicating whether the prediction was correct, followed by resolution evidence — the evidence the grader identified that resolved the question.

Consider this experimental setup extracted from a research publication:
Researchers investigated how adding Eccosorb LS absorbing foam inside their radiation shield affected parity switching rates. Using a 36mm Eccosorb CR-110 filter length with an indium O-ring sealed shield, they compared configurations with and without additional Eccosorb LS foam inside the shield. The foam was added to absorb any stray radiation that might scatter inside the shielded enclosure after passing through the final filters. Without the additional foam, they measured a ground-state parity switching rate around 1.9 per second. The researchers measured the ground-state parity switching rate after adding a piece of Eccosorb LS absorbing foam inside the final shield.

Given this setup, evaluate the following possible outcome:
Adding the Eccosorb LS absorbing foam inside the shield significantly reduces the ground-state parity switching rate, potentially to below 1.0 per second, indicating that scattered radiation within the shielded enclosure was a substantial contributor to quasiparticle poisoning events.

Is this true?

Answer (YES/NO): YES